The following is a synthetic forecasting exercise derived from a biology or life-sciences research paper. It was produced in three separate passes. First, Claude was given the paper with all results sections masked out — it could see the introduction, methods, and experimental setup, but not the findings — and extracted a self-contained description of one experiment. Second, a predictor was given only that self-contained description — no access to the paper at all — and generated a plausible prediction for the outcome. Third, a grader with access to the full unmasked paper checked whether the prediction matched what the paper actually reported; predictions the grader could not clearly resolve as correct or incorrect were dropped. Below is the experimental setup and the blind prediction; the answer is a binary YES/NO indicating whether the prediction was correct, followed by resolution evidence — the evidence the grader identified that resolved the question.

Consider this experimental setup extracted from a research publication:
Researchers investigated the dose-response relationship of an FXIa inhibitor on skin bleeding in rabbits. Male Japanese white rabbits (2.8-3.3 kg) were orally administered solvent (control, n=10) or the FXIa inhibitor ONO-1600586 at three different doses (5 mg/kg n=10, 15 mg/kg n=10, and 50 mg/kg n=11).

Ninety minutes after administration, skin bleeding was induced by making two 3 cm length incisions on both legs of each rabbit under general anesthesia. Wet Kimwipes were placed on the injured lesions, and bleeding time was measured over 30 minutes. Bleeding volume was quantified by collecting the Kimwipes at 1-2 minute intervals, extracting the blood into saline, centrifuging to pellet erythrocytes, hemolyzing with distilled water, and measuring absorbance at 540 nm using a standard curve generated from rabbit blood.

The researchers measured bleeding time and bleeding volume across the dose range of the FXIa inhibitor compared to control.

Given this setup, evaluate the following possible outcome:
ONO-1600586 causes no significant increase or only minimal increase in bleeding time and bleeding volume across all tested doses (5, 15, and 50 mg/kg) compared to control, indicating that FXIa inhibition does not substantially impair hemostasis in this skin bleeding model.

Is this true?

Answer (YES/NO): YES